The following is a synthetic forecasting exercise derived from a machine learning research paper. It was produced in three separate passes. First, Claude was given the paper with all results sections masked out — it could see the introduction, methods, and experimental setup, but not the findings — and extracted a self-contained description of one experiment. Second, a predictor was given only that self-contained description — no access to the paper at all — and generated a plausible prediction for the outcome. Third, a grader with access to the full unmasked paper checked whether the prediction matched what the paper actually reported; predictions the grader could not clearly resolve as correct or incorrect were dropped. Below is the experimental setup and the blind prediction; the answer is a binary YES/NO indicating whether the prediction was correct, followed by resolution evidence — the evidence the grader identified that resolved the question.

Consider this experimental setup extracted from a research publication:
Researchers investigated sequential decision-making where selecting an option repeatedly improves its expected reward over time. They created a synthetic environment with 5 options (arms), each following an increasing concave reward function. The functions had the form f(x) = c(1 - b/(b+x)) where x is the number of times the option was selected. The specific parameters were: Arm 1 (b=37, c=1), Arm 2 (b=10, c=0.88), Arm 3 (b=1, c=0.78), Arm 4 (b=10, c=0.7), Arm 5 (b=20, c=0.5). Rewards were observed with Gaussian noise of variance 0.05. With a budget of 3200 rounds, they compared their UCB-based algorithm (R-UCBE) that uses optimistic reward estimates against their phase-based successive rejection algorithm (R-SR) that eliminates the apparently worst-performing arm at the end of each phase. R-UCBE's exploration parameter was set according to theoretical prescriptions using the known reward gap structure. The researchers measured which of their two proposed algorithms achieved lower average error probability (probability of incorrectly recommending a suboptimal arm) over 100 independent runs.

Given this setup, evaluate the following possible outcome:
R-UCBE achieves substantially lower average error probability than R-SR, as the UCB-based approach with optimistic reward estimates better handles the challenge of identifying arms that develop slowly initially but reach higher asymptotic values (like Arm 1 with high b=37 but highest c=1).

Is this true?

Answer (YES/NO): YES